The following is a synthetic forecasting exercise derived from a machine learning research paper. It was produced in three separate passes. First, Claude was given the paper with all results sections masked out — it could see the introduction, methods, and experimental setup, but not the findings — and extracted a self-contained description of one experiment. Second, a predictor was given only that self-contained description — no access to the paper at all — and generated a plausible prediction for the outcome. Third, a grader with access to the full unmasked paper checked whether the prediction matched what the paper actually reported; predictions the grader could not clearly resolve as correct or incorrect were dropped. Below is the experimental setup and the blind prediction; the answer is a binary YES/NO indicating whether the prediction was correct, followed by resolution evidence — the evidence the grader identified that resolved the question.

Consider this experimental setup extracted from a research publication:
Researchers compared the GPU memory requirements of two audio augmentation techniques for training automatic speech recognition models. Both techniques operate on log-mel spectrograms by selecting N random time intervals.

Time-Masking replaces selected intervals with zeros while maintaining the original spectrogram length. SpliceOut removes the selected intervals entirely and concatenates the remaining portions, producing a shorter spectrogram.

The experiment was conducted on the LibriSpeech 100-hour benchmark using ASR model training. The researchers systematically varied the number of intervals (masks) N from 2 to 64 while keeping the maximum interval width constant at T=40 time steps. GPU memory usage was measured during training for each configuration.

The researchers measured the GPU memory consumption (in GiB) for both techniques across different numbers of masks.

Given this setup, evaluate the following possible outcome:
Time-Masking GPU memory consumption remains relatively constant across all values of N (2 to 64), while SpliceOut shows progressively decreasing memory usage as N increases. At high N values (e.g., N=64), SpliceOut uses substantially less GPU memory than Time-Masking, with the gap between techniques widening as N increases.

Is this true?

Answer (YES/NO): YES